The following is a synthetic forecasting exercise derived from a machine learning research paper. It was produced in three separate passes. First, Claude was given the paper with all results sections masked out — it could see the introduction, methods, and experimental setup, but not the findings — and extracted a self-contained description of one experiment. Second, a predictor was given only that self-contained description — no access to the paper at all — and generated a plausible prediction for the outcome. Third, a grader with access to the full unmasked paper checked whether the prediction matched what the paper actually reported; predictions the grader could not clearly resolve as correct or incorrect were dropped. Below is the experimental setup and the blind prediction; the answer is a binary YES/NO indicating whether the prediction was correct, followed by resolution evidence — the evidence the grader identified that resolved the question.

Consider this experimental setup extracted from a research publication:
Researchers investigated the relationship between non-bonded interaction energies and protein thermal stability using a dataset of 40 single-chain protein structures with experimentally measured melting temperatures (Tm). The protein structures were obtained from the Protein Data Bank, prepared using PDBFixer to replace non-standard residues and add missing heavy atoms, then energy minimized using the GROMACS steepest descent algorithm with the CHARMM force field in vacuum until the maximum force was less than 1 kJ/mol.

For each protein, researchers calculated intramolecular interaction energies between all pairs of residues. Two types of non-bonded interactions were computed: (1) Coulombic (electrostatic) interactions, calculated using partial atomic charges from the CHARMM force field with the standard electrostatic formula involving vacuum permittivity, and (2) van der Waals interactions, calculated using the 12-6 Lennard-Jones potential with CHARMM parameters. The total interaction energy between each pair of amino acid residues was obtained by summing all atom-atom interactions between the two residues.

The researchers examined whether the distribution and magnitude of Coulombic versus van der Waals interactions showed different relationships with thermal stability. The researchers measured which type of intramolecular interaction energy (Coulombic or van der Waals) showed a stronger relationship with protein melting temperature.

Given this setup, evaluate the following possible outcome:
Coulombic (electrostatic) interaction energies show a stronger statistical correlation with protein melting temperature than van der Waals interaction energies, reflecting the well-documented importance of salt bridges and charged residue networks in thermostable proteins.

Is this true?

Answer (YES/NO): YES